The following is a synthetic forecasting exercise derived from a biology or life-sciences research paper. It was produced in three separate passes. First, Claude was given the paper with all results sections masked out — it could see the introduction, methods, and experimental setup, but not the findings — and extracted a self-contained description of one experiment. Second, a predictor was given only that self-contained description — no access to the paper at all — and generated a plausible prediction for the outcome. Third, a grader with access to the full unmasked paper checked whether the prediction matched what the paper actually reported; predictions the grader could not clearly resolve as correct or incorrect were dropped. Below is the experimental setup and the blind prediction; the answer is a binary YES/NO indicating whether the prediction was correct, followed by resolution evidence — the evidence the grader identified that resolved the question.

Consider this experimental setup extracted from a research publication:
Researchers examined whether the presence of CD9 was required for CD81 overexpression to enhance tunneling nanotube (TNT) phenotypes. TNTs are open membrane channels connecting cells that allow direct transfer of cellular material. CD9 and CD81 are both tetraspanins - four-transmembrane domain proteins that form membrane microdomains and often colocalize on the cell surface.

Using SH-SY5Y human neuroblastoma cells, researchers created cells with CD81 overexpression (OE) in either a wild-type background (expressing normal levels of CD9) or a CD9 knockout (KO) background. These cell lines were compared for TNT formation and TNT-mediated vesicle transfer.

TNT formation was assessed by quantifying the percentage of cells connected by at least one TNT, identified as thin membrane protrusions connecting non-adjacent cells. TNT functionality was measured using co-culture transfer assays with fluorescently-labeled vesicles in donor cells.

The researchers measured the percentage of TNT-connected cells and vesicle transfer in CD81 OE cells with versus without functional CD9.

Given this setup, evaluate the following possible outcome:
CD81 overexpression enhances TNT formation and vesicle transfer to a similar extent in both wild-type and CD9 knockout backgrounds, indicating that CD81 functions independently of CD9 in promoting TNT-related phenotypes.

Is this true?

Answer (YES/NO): NO